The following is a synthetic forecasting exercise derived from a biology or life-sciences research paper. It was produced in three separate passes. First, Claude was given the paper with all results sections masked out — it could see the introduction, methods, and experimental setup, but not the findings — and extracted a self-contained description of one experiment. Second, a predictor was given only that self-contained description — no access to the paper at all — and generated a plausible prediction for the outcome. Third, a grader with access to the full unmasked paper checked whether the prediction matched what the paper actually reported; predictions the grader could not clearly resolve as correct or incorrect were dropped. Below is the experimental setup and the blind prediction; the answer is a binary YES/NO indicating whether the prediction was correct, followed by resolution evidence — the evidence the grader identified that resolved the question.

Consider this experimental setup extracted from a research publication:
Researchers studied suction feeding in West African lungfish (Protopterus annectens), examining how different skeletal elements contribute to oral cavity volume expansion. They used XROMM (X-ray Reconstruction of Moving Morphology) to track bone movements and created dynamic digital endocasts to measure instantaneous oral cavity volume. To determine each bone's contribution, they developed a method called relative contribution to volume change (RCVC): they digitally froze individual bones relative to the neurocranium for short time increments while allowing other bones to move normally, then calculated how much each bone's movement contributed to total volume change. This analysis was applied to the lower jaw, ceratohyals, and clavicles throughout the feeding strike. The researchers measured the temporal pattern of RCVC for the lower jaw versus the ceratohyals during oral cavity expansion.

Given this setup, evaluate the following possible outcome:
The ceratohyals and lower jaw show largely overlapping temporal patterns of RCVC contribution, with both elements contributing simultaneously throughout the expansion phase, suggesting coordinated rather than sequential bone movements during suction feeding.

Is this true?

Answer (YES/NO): NO